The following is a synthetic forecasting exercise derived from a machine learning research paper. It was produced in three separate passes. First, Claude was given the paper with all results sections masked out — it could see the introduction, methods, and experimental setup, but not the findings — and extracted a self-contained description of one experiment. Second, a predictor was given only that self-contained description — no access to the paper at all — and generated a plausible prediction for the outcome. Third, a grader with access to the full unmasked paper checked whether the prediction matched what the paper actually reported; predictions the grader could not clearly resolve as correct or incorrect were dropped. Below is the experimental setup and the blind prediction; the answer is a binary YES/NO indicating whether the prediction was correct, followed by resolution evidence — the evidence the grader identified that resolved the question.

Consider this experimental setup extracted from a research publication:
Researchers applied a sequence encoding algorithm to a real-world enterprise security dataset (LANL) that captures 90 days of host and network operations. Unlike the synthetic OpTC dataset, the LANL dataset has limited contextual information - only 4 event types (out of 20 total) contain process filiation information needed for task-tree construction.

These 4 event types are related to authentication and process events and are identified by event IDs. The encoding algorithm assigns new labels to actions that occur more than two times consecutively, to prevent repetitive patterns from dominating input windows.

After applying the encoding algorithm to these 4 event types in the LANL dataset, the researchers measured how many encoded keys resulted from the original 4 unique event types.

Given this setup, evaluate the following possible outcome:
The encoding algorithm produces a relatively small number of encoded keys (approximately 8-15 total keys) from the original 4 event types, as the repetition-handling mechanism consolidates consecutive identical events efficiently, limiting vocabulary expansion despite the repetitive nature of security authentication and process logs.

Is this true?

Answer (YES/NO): YES